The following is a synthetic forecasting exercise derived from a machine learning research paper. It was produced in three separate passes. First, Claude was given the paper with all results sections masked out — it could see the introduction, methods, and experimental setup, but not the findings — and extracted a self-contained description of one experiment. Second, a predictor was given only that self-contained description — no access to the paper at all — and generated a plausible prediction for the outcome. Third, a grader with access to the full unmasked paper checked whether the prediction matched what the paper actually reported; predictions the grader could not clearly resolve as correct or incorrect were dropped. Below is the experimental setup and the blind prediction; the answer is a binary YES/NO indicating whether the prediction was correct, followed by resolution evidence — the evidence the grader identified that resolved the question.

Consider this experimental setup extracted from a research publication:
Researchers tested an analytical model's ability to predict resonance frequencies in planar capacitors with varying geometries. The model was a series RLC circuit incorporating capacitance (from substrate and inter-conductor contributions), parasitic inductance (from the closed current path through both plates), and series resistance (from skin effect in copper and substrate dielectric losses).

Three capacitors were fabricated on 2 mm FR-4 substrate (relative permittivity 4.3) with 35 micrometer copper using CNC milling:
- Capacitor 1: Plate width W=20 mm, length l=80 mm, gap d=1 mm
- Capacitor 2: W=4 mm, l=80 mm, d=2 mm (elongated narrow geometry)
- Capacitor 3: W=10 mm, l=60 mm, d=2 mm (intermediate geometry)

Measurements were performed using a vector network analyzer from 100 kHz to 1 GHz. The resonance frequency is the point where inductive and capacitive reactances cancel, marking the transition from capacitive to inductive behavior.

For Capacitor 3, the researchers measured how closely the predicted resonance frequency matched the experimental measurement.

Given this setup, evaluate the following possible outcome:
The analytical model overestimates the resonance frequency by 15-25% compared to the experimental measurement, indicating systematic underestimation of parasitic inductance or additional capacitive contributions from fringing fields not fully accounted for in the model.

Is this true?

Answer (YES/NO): NO